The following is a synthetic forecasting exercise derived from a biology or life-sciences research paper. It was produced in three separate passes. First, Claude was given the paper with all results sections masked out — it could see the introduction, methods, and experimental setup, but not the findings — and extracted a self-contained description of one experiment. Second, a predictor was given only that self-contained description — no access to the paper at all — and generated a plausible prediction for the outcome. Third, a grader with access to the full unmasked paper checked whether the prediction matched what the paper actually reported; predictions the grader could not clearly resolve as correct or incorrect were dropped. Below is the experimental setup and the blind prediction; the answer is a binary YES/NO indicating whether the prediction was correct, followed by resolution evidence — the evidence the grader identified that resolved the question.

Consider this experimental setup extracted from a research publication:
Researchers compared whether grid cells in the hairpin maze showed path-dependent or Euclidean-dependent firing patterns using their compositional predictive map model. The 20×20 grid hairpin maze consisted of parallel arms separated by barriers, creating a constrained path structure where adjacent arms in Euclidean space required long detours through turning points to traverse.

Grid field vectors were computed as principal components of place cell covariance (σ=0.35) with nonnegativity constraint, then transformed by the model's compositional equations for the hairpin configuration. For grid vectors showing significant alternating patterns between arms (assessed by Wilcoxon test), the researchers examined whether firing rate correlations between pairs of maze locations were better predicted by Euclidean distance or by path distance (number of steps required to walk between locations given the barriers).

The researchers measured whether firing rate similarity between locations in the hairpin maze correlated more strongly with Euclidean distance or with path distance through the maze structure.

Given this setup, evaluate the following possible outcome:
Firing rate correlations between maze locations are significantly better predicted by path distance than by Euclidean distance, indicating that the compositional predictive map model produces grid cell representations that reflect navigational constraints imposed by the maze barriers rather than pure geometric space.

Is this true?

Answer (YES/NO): YES